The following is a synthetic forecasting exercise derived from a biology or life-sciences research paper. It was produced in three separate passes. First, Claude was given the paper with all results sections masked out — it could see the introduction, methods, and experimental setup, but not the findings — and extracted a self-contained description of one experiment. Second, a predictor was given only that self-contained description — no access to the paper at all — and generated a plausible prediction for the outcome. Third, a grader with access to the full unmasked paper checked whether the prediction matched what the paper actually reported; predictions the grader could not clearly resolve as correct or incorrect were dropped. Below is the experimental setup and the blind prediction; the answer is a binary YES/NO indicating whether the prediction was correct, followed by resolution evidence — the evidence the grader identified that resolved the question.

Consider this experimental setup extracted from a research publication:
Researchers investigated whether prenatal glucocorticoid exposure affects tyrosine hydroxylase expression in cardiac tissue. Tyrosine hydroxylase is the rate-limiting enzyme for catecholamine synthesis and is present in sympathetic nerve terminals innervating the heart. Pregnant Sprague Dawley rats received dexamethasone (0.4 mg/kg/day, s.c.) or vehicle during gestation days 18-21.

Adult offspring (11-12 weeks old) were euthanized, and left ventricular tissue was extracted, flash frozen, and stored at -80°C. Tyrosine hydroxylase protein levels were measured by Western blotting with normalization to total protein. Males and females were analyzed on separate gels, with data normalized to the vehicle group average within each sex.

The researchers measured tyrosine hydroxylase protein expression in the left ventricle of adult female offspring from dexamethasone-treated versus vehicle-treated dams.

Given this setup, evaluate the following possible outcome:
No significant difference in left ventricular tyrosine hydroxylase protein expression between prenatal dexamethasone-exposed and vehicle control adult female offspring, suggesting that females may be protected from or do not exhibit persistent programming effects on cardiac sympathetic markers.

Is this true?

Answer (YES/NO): YES